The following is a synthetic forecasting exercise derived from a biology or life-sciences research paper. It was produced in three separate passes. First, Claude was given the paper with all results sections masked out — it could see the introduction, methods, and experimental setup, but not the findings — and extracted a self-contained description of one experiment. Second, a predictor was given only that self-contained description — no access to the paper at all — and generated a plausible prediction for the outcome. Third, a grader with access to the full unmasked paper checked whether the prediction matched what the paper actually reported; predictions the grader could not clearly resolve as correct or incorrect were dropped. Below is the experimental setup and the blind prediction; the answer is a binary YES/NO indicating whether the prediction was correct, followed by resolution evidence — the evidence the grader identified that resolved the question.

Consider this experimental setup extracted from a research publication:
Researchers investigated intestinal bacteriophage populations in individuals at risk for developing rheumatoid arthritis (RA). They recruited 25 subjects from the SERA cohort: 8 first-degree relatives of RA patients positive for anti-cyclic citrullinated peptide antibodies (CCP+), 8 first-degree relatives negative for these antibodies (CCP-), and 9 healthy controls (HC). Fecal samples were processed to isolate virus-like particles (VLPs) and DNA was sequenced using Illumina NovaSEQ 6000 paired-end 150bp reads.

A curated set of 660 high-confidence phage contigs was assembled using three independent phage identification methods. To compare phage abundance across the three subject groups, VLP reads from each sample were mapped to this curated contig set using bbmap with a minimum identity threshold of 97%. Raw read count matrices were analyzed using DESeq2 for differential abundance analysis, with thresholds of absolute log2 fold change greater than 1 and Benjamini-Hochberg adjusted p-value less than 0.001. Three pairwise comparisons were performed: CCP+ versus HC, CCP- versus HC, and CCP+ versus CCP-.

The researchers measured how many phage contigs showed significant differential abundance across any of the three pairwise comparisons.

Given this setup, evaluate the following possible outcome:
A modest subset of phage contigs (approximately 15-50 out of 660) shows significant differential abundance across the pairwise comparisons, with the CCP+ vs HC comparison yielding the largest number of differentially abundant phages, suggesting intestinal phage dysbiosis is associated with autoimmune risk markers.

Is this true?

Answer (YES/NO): NO